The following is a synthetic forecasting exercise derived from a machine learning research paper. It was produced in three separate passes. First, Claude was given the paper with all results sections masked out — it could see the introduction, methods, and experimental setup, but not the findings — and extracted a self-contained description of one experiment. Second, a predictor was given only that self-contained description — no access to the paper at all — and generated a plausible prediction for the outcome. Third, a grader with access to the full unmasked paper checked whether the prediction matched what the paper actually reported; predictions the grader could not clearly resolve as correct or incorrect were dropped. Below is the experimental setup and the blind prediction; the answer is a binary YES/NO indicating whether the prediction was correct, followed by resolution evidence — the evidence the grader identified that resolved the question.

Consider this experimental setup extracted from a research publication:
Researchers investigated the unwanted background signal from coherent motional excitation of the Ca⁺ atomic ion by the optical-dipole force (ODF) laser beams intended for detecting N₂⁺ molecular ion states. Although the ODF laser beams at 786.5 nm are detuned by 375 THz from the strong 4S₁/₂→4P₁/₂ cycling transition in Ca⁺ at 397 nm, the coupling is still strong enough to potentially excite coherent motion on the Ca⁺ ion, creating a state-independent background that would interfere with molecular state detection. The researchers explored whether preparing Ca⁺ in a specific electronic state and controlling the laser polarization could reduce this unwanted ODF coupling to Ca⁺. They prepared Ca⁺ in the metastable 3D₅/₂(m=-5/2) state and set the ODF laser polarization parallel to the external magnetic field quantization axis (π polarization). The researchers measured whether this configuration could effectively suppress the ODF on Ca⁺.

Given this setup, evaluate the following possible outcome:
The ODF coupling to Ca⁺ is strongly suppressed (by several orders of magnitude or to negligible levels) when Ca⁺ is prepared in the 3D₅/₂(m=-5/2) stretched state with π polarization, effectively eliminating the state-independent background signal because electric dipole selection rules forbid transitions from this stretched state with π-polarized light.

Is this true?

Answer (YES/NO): NO